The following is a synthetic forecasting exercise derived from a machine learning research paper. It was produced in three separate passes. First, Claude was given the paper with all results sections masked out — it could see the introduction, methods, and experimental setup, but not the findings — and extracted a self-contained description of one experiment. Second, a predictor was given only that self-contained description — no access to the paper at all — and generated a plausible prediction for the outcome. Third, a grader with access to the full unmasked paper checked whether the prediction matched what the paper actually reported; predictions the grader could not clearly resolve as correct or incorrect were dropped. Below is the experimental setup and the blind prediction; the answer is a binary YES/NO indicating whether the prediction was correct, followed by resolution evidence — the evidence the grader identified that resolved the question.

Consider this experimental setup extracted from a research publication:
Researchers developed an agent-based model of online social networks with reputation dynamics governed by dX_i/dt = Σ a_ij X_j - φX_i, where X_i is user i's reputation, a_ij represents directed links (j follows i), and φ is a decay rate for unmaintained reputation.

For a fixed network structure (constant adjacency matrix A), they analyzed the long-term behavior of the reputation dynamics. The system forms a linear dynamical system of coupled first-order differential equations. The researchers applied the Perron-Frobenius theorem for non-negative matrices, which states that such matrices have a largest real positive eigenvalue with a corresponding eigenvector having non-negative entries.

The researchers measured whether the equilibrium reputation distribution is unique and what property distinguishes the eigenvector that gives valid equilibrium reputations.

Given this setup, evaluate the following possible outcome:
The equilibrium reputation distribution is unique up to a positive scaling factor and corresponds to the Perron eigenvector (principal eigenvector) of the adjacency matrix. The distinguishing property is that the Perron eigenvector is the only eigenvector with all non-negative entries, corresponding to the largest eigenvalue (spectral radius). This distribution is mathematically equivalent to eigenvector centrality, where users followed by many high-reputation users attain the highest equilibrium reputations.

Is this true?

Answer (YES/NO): YES